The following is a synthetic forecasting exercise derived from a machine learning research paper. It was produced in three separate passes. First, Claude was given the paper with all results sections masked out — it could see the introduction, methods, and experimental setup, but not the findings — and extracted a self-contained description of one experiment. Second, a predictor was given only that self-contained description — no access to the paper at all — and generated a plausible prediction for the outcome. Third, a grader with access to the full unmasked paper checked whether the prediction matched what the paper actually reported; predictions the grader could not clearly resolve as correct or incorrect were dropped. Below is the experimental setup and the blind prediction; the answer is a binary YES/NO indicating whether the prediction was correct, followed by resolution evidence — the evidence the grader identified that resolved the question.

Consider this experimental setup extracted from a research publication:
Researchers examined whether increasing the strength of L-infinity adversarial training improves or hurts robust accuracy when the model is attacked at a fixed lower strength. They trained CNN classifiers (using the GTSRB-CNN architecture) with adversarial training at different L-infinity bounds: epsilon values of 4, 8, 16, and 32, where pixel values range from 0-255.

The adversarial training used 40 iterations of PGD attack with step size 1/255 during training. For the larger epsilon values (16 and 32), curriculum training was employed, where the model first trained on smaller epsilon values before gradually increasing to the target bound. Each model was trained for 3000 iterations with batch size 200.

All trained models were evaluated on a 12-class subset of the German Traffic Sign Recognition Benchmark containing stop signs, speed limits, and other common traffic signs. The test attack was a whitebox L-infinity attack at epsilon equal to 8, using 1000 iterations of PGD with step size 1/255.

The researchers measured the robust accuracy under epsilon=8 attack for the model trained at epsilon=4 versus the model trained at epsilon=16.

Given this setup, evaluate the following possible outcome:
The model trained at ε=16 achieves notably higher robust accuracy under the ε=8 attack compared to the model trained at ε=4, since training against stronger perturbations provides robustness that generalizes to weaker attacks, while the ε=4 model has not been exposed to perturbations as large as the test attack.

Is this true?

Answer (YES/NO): YES